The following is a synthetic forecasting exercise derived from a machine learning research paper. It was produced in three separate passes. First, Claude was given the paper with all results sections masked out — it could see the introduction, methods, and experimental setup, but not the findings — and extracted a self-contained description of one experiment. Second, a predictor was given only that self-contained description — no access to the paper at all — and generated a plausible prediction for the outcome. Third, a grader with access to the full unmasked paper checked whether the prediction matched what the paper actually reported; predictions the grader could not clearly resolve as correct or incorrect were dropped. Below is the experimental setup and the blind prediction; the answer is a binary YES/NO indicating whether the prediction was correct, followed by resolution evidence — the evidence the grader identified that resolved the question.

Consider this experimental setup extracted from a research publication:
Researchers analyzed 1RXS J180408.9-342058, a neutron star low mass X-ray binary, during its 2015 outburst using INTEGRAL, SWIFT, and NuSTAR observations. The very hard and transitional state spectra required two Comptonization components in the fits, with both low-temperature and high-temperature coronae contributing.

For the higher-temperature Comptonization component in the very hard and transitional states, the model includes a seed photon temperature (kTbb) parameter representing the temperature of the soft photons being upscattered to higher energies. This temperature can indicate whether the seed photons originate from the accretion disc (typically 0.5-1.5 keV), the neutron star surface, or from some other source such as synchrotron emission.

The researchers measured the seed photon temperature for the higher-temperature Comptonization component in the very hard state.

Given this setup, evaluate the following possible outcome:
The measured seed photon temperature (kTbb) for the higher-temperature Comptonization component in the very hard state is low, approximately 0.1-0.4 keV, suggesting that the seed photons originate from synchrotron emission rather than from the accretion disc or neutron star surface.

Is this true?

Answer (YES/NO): NO